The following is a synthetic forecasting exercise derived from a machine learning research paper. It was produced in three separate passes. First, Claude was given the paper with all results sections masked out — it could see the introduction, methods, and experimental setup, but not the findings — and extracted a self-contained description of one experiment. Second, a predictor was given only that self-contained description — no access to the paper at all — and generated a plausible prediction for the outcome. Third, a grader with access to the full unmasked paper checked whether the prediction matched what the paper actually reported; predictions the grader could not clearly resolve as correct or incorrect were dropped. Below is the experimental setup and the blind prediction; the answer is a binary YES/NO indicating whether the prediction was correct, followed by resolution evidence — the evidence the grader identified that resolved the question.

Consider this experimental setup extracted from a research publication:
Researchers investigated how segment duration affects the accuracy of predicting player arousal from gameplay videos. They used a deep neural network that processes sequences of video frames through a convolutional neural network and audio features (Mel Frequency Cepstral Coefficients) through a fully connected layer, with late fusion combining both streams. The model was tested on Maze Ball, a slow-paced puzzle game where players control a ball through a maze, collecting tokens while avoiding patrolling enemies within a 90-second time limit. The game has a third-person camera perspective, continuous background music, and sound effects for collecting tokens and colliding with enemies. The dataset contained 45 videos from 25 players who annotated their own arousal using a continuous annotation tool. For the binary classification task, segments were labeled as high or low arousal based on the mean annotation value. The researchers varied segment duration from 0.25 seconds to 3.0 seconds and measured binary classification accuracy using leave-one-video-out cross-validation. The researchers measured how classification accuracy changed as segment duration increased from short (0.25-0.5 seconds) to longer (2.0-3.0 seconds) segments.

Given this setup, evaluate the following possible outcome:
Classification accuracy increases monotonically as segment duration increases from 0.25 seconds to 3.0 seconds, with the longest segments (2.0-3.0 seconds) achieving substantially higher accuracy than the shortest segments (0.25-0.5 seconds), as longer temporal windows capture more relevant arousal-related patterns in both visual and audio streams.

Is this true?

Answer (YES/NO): NO